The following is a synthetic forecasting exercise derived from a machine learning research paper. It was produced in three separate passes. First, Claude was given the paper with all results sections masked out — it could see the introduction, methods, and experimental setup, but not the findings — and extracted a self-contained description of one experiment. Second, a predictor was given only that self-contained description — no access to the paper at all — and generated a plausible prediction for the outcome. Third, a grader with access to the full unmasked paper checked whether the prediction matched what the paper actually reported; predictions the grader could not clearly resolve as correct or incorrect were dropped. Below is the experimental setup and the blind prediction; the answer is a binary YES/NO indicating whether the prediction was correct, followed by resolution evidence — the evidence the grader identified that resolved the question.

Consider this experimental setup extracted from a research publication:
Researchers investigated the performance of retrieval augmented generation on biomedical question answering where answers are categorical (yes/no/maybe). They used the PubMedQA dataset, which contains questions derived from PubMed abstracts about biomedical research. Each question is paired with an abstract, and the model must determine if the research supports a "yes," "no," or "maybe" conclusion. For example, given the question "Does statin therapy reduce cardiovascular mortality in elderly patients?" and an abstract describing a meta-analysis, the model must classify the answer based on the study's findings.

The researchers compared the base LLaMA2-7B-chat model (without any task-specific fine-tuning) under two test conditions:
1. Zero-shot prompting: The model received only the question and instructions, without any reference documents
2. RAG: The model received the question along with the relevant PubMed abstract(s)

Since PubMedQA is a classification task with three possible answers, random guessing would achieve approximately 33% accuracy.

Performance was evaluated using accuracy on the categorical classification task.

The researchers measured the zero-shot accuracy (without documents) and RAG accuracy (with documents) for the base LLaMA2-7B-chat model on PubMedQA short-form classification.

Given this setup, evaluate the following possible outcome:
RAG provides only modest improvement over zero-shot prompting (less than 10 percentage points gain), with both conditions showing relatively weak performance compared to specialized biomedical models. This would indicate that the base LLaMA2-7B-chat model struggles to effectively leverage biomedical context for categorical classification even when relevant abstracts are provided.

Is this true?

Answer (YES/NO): YES